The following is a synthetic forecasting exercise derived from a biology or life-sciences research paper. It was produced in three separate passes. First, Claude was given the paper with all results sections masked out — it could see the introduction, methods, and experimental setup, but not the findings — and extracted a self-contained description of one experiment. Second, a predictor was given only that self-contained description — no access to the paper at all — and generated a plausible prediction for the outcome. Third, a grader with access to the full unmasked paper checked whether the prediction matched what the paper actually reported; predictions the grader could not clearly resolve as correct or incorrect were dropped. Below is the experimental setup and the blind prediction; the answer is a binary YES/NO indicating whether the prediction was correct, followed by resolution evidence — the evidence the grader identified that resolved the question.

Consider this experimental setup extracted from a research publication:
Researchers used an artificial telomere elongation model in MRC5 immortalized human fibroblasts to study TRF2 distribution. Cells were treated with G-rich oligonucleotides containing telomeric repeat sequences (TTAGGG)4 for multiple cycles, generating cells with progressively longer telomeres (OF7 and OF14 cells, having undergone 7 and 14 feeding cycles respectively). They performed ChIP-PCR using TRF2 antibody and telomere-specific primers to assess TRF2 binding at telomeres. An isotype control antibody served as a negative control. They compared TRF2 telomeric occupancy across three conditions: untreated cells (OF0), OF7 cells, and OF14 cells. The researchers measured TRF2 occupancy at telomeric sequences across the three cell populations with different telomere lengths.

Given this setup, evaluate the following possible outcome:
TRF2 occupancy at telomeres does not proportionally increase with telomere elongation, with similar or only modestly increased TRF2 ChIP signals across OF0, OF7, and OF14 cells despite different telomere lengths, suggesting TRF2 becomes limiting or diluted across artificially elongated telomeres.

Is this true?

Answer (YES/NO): NO